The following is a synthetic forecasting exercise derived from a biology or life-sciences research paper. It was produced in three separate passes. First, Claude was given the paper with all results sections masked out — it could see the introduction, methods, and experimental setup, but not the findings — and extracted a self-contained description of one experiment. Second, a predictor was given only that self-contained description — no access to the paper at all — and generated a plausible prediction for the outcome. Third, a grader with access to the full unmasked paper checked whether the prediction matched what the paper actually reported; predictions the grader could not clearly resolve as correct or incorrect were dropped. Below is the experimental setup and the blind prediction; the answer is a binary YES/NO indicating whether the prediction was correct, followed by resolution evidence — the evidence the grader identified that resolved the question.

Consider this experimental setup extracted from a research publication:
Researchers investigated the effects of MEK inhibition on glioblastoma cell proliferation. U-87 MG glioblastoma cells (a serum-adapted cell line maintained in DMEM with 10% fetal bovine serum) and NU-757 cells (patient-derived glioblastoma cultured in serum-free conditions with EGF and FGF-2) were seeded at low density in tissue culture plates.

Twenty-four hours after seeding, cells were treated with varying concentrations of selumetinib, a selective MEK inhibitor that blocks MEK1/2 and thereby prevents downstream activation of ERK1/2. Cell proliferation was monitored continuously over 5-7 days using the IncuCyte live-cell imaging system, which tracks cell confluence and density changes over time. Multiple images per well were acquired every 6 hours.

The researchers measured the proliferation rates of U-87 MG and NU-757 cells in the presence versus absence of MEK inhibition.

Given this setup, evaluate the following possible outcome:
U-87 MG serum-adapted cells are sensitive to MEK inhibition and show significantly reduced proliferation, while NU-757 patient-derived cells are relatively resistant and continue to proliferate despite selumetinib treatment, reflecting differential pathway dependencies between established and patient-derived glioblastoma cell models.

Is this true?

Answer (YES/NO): YES